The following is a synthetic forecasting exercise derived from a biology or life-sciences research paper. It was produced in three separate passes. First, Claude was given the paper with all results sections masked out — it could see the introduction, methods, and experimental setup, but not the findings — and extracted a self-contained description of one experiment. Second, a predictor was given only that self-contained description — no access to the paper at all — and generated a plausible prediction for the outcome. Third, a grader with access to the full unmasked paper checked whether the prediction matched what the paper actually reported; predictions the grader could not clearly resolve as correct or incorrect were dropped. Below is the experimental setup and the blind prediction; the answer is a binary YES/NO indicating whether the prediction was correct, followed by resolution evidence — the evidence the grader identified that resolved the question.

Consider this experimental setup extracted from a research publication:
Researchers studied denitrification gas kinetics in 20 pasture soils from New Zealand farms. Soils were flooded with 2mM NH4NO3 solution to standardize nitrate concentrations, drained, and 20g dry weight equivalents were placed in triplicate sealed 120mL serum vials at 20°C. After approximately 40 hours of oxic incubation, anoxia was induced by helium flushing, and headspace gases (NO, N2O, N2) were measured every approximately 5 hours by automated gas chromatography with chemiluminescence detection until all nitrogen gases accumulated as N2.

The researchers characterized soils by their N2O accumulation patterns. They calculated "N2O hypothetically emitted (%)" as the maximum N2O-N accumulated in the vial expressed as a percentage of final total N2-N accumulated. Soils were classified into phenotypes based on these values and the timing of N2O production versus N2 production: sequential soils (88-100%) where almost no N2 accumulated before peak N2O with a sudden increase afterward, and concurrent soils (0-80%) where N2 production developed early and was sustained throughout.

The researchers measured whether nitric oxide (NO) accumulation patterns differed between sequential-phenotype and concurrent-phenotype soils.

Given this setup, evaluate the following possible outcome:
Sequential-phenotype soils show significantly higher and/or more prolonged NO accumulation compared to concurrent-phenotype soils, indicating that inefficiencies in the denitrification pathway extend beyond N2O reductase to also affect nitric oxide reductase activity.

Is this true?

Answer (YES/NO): NO